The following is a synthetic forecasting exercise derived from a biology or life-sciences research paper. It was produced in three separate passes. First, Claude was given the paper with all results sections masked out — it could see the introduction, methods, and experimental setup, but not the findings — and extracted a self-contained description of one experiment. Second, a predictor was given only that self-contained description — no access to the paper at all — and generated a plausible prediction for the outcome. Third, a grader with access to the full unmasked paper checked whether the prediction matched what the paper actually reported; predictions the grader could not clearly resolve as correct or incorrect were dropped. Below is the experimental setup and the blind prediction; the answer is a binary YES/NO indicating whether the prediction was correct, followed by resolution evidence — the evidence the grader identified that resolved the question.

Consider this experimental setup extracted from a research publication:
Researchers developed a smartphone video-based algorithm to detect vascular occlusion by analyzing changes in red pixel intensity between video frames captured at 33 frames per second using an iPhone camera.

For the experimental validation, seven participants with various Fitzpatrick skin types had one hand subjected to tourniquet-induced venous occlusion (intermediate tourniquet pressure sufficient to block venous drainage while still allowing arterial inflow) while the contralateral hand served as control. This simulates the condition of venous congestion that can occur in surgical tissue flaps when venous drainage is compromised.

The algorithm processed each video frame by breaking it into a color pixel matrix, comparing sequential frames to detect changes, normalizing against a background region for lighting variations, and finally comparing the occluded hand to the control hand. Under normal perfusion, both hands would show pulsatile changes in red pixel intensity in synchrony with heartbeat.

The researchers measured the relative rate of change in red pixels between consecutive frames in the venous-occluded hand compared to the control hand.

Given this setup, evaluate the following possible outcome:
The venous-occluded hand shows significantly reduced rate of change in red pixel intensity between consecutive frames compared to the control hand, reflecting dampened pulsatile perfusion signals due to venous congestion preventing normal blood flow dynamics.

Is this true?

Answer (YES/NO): NO